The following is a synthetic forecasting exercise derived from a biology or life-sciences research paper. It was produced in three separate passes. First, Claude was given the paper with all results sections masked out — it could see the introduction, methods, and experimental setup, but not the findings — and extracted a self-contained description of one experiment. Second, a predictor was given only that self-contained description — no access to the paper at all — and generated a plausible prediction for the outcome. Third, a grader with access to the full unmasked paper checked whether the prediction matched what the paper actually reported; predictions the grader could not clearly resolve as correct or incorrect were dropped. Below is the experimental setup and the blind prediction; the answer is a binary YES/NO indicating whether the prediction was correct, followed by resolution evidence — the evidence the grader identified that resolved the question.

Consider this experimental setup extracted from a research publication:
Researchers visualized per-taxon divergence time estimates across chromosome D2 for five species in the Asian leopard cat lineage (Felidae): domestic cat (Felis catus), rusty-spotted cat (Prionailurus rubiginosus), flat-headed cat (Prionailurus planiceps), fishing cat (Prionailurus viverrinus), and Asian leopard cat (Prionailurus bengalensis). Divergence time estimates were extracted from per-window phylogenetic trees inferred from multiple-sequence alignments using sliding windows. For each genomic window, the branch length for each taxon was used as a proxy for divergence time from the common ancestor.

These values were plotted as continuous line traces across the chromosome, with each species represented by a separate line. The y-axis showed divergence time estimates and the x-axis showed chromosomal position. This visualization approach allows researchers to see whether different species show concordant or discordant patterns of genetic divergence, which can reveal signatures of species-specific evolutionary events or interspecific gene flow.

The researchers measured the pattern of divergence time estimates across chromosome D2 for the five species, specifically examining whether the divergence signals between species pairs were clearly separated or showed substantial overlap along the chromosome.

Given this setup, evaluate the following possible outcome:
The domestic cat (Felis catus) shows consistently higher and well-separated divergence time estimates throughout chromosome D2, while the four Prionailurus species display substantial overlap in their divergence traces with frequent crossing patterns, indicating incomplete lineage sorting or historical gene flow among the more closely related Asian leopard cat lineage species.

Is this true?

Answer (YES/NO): NO